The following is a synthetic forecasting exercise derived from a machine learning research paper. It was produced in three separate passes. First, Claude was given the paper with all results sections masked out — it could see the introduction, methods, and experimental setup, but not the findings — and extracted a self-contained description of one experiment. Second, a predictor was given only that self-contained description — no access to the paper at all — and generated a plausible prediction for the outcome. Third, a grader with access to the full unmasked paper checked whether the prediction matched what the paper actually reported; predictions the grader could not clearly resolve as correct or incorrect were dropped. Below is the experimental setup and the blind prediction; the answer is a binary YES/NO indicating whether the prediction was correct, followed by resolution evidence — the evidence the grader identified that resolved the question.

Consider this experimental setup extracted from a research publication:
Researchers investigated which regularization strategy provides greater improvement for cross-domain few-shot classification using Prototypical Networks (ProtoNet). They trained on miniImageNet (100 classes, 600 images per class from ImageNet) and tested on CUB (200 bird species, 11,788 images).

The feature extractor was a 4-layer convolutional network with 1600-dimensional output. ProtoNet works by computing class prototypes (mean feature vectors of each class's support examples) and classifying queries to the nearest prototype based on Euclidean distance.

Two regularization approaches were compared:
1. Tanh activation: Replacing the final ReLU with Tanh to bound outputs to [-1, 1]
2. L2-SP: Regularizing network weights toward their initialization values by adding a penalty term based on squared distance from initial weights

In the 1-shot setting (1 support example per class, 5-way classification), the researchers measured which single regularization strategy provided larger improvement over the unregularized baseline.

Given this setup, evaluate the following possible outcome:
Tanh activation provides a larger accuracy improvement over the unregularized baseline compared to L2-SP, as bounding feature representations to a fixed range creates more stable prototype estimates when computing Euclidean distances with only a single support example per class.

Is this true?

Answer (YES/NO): YES